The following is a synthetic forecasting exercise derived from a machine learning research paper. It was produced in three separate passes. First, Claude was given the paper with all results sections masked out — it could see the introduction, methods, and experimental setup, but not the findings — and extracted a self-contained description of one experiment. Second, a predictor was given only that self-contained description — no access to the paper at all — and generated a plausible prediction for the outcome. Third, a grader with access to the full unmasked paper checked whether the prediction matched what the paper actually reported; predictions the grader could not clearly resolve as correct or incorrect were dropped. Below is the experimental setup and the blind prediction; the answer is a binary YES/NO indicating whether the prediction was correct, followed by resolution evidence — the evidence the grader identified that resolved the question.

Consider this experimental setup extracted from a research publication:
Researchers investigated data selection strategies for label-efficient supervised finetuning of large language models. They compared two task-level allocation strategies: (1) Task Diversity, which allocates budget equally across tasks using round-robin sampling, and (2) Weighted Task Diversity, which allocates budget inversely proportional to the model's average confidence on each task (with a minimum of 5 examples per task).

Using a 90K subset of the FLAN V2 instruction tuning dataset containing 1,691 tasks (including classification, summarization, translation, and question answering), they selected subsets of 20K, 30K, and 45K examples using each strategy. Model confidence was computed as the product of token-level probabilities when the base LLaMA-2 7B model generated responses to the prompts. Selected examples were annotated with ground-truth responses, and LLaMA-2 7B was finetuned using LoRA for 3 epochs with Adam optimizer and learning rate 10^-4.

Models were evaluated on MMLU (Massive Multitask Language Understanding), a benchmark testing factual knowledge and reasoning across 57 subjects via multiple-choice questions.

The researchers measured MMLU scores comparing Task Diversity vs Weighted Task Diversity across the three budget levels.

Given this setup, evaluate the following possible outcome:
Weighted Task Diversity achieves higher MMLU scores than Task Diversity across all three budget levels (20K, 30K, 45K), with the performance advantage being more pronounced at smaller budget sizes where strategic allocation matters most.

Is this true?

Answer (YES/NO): NO